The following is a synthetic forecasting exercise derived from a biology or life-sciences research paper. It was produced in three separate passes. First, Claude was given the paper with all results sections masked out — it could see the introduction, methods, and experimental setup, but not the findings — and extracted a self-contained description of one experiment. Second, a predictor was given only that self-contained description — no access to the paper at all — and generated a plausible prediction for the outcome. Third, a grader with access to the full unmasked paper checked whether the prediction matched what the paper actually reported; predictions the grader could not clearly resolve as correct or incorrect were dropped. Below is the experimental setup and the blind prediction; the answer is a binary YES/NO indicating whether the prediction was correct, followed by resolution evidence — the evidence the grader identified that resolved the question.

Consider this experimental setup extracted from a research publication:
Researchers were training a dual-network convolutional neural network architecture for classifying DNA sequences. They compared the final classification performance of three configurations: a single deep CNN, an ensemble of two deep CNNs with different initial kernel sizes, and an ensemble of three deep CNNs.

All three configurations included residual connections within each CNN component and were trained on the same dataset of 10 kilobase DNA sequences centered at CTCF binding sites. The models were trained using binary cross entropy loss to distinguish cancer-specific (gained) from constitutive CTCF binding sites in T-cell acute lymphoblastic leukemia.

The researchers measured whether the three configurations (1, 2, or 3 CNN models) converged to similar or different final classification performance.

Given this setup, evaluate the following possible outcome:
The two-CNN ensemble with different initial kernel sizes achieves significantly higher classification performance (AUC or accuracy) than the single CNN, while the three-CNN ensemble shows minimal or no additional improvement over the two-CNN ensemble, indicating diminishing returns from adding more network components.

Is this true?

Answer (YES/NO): NO